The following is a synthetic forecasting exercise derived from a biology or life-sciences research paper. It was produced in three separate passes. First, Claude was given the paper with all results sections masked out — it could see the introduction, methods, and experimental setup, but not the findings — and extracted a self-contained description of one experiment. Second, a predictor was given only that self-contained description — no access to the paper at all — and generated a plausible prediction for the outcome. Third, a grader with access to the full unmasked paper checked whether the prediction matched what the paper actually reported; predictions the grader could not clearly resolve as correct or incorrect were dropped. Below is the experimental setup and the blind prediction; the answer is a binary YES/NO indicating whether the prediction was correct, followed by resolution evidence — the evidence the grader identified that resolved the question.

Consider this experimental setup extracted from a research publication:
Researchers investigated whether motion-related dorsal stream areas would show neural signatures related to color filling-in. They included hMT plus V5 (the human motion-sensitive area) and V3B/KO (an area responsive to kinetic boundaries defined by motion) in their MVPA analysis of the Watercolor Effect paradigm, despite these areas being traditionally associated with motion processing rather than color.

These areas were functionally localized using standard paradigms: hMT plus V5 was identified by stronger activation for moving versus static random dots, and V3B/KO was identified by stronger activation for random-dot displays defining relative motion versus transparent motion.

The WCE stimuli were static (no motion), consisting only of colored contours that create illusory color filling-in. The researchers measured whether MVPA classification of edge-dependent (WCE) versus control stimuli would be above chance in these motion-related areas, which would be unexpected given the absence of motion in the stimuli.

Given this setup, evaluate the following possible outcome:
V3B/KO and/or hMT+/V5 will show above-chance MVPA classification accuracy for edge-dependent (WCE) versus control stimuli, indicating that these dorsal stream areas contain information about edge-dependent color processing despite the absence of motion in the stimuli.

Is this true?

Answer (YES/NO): YES